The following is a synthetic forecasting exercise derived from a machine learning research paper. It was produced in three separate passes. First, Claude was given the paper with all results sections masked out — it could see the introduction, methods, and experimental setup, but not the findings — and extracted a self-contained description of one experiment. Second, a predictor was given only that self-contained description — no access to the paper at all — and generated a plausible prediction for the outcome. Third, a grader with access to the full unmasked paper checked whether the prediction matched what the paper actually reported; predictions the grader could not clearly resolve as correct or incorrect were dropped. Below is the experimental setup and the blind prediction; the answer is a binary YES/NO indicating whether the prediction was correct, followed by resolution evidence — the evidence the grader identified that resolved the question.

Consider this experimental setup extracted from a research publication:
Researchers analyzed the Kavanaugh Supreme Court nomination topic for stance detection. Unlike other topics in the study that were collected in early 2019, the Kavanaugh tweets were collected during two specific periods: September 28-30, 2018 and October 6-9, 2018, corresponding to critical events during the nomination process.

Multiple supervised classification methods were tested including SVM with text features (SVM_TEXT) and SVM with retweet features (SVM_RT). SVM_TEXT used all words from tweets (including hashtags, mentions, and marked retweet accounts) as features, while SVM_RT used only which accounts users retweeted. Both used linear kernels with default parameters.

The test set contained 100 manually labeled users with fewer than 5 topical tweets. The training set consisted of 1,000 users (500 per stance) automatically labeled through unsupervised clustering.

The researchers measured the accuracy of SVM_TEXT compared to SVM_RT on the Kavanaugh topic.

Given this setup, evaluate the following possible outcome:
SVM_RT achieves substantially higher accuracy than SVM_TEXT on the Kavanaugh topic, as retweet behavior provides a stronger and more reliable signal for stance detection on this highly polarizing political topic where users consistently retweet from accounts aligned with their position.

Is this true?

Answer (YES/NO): NO